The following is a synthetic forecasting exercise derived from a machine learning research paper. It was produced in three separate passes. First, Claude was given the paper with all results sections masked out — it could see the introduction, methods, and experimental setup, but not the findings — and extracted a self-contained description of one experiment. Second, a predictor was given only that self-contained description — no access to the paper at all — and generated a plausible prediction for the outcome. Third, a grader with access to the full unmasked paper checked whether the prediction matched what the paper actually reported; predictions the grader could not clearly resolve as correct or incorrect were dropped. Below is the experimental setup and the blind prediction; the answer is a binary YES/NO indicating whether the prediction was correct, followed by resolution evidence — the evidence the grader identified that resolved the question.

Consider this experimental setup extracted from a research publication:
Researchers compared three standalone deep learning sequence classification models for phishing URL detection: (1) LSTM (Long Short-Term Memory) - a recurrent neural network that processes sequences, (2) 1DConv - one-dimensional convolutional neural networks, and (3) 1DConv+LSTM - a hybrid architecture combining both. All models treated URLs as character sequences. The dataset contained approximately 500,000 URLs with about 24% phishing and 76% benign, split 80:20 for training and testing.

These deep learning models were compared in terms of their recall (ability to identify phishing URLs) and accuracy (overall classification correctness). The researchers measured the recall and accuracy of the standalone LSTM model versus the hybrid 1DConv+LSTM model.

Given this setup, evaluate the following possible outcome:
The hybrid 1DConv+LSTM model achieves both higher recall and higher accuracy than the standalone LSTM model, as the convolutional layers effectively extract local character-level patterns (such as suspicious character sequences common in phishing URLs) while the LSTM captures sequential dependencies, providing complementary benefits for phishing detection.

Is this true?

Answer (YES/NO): YES